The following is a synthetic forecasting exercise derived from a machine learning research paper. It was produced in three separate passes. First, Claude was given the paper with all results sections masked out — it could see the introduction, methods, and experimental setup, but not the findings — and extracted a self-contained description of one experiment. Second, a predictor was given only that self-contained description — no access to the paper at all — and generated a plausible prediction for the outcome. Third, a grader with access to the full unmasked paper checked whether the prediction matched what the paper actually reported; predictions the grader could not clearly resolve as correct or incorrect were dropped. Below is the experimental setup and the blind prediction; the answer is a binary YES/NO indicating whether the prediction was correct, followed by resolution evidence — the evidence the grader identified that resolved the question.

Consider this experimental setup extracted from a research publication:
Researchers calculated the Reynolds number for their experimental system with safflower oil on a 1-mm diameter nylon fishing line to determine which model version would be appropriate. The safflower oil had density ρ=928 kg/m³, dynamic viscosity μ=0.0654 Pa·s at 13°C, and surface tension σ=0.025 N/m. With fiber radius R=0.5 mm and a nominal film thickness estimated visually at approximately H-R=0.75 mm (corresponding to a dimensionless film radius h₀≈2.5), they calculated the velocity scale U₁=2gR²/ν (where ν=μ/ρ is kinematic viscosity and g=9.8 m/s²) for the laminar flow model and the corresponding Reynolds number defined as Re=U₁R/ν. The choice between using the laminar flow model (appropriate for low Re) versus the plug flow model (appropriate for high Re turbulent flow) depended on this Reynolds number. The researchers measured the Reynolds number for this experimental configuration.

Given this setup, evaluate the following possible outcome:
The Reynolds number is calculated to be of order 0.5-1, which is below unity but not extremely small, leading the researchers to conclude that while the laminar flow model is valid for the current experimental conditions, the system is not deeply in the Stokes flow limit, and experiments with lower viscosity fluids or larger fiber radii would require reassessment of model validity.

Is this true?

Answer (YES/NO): NO